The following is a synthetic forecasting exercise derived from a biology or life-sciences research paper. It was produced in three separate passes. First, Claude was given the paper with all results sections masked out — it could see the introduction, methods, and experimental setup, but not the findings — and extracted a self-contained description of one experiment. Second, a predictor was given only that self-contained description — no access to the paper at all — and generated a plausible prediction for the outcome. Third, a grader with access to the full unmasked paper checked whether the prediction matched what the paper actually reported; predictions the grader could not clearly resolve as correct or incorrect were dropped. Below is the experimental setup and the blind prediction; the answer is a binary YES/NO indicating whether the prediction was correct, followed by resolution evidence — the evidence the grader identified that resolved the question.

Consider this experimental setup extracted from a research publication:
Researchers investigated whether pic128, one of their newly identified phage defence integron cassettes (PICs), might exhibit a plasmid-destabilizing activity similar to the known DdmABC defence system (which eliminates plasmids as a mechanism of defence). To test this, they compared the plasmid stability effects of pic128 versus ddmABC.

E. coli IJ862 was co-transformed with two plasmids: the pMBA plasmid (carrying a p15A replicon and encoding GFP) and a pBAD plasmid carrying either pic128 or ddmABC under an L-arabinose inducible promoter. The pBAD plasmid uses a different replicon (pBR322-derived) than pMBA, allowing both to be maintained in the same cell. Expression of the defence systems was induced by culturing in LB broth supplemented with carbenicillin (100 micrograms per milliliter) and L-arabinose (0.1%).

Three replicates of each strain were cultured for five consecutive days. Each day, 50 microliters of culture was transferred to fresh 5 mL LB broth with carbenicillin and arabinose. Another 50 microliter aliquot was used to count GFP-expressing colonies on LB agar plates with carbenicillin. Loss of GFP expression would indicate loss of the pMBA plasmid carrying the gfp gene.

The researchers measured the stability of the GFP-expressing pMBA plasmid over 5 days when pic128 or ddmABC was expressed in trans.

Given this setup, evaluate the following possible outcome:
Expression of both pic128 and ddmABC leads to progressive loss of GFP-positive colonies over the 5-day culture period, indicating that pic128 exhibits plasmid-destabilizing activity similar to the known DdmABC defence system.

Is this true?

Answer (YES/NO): NO